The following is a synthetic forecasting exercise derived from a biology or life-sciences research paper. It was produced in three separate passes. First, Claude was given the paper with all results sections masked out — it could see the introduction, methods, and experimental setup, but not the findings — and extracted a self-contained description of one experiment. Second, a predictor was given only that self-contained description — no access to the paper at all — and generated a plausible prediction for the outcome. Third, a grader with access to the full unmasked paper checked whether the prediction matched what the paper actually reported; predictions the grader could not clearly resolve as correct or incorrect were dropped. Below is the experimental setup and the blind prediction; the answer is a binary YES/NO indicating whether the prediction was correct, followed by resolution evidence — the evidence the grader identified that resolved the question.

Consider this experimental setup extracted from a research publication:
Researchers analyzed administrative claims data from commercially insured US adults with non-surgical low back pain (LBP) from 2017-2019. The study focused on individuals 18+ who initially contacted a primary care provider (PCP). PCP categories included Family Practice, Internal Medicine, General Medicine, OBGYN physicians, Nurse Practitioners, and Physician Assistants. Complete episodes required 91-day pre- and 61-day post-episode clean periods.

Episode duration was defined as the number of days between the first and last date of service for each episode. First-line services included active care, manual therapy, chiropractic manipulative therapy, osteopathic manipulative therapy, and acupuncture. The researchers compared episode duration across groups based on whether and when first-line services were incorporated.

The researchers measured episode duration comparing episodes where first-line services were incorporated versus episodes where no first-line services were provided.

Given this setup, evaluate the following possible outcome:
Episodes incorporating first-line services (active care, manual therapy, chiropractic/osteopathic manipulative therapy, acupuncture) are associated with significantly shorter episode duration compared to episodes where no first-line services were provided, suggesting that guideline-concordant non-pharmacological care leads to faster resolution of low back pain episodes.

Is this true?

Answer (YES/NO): NO